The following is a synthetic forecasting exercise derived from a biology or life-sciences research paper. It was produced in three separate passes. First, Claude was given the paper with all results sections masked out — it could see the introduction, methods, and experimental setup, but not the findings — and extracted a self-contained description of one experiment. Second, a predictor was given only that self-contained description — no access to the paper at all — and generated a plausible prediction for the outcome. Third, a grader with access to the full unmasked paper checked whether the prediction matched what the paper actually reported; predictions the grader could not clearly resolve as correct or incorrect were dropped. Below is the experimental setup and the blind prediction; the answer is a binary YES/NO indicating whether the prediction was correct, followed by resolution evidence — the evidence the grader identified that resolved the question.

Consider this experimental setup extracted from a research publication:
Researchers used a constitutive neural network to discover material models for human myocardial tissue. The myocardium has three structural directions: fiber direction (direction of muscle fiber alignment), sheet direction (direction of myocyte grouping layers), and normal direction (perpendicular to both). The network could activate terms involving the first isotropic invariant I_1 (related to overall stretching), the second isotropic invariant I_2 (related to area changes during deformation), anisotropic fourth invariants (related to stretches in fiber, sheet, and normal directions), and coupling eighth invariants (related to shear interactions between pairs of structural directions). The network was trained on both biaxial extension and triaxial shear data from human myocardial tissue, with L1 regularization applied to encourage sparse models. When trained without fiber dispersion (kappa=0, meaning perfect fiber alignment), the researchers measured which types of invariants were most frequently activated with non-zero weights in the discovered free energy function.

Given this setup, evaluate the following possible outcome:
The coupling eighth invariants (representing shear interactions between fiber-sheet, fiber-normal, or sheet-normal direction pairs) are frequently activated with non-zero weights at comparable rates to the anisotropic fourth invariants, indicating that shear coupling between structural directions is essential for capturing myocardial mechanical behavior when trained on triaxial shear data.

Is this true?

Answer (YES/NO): NO